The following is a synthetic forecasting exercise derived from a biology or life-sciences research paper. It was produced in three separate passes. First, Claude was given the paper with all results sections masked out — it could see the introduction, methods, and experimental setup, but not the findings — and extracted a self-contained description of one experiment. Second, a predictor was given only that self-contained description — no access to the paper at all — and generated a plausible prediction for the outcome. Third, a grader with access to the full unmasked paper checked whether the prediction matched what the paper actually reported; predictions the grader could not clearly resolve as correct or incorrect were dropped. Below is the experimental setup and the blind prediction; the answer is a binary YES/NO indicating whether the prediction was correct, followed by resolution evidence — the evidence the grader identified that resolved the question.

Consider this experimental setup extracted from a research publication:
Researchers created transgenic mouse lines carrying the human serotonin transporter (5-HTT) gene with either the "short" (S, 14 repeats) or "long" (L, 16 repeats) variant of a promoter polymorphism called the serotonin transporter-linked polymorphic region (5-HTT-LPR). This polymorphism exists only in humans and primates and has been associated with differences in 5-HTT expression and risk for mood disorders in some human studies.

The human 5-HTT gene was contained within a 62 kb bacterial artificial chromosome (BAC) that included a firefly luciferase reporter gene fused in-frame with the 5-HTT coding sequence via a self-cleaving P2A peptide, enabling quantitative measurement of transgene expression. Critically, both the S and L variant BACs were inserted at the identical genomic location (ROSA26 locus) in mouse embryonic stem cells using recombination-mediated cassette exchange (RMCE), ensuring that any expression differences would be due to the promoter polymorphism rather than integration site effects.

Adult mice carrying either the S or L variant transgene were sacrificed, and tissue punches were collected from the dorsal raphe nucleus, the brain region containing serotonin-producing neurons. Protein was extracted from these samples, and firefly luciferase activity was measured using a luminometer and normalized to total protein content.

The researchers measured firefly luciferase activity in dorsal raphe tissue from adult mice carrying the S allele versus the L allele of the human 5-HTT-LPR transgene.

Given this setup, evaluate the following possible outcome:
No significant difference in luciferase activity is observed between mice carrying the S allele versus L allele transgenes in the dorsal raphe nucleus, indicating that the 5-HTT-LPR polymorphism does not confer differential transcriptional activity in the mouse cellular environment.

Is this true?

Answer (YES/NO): YES